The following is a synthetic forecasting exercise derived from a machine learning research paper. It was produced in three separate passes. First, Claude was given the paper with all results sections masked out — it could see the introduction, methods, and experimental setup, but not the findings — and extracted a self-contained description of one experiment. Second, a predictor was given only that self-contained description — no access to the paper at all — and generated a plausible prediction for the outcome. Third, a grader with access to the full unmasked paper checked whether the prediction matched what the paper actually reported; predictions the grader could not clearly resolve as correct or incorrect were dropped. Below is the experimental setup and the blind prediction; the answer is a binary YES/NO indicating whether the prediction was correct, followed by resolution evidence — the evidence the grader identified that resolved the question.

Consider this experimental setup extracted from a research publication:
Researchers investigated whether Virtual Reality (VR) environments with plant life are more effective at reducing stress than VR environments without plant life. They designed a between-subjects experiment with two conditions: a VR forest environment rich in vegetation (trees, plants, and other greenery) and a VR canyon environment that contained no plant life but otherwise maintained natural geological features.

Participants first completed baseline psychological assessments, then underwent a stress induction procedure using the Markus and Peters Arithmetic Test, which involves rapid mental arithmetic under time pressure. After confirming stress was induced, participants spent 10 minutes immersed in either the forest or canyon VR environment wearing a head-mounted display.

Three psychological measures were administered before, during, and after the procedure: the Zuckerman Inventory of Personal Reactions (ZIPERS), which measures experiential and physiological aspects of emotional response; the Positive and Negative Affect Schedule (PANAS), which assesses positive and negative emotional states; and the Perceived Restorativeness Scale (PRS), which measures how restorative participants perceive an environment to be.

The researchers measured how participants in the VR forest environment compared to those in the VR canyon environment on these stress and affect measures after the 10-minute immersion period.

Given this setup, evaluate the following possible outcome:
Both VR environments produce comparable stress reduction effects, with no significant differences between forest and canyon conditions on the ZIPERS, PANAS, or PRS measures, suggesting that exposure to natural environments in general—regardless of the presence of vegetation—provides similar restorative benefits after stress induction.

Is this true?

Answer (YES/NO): YES